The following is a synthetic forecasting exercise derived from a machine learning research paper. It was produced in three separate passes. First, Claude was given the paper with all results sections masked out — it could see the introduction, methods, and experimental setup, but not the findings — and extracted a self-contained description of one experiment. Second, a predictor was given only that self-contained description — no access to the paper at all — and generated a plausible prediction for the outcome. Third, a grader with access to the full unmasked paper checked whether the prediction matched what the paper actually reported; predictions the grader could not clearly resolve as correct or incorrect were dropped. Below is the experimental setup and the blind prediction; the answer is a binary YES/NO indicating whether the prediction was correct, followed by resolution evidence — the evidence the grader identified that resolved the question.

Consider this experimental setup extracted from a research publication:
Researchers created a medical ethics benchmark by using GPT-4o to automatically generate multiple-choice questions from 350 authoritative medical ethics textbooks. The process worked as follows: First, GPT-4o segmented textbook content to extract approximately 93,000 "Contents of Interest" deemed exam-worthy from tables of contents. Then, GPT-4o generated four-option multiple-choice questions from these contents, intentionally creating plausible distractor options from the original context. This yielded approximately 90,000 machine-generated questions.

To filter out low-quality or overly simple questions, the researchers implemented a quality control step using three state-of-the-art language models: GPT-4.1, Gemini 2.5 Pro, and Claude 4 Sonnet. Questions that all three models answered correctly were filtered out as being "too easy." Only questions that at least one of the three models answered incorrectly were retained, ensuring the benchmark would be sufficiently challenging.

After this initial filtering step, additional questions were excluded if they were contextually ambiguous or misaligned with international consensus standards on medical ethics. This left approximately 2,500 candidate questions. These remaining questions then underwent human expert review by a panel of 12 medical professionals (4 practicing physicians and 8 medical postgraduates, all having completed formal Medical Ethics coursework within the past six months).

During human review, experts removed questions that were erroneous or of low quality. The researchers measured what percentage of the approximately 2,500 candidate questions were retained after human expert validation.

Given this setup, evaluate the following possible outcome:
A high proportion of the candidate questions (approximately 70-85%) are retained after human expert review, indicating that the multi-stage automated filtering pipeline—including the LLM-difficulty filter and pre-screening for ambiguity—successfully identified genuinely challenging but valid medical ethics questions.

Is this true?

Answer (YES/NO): NO